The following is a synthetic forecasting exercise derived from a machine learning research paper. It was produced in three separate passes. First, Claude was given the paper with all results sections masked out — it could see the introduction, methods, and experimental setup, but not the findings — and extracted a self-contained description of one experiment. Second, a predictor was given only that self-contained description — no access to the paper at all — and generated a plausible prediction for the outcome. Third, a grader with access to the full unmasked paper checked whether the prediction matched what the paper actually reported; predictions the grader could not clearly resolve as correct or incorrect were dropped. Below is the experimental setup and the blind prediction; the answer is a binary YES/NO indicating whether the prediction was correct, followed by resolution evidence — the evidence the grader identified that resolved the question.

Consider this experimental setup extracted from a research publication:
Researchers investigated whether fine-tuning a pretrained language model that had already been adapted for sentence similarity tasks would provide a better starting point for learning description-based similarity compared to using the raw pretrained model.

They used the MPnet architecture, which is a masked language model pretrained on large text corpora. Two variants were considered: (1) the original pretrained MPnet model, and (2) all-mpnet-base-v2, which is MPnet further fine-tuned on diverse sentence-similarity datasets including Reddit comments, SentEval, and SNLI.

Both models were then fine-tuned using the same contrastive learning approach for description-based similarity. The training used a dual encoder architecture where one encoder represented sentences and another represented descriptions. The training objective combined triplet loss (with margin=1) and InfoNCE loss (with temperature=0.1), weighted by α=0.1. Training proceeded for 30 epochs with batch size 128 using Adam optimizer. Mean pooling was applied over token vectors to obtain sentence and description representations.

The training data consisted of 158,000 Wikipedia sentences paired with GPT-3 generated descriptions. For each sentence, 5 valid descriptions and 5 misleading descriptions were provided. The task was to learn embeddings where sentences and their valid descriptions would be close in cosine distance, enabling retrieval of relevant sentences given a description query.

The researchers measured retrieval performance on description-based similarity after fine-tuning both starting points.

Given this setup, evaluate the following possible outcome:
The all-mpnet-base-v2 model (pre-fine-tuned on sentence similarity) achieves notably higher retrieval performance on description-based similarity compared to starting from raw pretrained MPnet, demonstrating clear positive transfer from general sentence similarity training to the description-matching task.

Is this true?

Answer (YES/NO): NO